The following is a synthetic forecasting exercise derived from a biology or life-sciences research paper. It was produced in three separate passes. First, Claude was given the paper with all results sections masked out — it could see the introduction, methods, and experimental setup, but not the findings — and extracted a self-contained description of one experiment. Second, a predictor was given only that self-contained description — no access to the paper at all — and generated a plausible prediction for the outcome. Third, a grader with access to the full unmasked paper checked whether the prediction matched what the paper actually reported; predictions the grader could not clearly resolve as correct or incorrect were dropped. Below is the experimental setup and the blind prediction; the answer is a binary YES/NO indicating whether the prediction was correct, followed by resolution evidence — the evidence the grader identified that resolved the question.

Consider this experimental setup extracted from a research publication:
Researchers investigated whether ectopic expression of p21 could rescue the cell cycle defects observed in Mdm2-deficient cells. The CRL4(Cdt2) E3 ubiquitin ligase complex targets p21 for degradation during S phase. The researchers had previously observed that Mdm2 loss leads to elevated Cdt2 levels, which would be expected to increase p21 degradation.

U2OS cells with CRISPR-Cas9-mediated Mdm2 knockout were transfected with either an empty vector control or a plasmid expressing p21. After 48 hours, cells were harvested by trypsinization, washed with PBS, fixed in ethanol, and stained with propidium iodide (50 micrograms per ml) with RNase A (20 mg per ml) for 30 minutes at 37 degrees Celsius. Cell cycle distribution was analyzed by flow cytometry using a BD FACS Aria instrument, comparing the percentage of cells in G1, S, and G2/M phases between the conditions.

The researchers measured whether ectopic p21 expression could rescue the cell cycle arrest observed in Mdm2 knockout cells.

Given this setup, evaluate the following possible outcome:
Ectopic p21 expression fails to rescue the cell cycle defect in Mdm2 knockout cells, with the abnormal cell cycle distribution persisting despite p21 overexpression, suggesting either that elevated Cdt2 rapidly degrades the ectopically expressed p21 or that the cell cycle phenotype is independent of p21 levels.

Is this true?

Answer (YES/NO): NO